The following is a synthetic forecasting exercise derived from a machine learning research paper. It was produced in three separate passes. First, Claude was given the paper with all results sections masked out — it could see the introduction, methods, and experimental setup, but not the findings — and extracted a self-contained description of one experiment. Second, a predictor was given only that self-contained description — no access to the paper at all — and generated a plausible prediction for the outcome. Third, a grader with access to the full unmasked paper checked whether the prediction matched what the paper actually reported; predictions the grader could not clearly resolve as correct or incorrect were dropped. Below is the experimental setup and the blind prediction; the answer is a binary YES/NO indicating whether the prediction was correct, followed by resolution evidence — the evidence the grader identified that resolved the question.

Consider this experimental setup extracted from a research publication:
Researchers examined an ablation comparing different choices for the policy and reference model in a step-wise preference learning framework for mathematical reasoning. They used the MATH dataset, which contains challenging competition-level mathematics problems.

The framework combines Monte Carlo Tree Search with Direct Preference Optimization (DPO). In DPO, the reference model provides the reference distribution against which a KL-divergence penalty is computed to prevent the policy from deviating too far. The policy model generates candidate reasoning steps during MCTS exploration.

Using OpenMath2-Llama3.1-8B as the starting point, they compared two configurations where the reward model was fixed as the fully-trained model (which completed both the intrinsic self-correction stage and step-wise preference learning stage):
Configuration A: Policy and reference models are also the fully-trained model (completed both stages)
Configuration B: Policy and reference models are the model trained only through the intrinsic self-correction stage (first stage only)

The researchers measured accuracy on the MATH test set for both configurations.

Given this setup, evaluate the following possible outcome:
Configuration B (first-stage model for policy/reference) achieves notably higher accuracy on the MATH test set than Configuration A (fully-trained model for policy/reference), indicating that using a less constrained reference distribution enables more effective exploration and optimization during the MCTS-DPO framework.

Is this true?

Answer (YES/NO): NO